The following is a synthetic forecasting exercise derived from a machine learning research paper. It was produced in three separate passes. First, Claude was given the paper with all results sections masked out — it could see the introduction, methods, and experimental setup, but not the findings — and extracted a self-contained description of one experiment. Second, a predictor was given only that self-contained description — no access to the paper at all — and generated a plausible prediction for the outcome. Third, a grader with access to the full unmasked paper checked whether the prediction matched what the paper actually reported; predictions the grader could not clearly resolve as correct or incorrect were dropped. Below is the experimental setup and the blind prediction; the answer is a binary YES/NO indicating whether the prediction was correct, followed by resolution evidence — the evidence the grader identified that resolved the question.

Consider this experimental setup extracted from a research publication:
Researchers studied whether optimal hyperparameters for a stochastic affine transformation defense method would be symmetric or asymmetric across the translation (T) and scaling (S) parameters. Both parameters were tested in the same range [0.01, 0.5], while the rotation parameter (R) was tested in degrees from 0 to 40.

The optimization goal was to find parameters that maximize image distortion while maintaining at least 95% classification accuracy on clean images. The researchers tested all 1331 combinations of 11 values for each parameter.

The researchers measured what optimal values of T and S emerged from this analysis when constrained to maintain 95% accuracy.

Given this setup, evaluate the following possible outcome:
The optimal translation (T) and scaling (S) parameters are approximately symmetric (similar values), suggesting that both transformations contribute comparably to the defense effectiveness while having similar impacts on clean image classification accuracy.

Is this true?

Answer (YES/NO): YES